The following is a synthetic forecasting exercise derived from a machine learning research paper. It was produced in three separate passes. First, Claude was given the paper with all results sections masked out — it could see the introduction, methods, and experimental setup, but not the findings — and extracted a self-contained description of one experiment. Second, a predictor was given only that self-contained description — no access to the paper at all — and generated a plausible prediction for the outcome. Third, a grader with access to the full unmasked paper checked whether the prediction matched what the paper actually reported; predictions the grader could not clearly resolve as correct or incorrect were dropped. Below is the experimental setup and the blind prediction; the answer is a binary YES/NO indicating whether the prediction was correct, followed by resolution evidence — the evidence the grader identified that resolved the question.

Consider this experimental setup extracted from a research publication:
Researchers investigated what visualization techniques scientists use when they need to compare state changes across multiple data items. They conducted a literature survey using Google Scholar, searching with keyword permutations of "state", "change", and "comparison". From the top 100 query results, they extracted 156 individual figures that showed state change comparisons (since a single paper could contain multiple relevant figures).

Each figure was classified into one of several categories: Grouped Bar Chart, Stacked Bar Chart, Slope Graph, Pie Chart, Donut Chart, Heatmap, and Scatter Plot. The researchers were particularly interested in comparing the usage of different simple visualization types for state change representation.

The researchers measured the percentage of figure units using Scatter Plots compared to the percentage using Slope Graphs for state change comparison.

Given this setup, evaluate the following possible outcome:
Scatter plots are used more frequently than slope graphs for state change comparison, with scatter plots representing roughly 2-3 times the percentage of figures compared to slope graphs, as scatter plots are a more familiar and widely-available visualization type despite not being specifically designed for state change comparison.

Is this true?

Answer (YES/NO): NO